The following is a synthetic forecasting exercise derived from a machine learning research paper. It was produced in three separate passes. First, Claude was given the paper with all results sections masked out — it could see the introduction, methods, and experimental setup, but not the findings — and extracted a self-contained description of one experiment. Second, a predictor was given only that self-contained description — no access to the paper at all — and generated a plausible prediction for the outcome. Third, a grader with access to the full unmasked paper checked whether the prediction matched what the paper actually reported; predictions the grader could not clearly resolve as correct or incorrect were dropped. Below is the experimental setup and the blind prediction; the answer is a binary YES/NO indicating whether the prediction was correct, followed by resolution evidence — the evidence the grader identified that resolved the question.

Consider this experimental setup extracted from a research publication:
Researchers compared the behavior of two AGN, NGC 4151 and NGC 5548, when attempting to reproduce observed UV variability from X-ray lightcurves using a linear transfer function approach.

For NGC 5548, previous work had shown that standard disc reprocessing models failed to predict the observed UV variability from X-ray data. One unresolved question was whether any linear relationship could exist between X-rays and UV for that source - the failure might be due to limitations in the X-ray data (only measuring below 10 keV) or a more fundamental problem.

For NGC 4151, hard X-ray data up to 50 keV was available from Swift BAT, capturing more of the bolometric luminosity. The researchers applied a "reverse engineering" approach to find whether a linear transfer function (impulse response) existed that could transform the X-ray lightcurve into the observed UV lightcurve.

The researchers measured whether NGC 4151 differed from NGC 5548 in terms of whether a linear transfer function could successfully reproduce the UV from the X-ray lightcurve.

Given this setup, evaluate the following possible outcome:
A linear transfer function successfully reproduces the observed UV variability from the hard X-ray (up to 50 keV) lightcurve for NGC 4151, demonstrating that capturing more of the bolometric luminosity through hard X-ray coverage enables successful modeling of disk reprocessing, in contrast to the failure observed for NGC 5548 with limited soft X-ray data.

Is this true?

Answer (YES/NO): NO